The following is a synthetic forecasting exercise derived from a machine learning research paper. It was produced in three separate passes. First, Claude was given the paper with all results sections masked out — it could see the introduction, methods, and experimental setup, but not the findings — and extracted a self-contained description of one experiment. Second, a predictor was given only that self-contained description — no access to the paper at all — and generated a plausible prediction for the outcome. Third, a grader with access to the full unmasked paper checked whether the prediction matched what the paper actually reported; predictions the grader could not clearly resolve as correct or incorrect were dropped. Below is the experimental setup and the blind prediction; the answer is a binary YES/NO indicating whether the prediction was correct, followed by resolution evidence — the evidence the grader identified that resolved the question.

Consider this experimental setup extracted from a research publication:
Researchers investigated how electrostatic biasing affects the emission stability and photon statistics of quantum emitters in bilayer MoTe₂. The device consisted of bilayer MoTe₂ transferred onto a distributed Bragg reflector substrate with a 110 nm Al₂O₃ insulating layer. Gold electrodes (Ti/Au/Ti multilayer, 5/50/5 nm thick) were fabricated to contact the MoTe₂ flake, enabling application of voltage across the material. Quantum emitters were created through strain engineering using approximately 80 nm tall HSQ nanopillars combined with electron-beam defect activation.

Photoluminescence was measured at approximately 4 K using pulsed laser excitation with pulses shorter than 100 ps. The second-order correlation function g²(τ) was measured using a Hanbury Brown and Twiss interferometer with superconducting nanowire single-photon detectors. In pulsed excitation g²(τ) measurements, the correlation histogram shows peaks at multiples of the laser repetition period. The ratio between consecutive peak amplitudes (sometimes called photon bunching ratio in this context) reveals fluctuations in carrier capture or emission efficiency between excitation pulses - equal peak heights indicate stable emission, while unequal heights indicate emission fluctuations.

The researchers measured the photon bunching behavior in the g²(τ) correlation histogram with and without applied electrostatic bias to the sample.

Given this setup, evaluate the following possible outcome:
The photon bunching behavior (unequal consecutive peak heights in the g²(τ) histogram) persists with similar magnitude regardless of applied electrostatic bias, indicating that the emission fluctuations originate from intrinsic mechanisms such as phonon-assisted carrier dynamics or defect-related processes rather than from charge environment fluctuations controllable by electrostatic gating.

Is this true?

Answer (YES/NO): NO